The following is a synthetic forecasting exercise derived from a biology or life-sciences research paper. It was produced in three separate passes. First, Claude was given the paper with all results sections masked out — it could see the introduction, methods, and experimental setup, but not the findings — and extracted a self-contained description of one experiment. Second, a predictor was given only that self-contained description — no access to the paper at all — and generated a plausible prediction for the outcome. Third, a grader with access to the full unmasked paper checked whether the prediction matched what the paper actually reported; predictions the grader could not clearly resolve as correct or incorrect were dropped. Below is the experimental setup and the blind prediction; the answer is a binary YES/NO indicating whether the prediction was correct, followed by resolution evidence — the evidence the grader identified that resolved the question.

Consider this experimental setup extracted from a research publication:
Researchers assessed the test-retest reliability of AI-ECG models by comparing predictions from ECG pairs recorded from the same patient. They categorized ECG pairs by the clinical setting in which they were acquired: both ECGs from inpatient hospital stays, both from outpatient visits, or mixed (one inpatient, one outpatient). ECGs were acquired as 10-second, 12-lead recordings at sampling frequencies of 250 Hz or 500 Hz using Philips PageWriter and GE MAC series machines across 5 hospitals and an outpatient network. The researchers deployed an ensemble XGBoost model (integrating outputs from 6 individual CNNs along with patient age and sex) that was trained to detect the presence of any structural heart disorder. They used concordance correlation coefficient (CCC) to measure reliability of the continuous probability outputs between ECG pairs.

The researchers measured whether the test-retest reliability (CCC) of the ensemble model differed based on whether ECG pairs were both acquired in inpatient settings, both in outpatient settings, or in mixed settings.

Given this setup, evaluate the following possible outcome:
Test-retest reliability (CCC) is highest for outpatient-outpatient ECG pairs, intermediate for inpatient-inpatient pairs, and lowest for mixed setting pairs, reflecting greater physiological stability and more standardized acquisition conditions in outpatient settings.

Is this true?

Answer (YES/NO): NO